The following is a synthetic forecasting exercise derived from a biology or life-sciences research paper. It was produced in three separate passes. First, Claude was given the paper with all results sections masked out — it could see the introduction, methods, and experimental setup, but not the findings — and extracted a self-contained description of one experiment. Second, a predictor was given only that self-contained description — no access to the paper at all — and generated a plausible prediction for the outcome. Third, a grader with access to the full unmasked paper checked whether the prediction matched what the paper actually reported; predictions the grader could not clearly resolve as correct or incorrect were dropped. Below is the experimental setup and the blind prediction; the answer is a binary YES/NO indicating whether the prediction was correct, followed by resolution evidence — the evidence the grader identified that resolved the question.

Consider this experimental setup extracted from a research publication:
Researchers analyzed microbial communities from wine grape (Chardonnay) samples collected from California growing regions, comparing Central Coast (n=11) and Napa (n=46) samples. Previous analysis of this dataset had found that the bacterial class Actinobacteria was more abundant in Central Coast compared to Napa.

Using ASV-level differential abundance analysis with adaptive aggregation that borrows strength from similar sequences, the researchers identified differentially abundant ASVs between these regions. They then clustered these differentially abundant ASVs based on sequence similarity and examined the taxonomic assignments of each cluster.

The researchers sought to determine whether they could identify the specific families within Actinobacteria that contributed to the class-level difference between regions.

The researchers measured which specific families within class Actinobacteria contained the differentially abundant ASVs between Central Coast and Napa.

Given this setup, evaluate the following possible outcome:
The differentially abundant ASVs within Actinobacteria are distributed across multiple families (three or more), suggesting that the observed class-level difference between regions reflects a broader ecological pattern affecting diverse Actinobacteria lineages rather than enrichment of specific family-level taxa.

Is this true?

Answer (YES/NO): YES